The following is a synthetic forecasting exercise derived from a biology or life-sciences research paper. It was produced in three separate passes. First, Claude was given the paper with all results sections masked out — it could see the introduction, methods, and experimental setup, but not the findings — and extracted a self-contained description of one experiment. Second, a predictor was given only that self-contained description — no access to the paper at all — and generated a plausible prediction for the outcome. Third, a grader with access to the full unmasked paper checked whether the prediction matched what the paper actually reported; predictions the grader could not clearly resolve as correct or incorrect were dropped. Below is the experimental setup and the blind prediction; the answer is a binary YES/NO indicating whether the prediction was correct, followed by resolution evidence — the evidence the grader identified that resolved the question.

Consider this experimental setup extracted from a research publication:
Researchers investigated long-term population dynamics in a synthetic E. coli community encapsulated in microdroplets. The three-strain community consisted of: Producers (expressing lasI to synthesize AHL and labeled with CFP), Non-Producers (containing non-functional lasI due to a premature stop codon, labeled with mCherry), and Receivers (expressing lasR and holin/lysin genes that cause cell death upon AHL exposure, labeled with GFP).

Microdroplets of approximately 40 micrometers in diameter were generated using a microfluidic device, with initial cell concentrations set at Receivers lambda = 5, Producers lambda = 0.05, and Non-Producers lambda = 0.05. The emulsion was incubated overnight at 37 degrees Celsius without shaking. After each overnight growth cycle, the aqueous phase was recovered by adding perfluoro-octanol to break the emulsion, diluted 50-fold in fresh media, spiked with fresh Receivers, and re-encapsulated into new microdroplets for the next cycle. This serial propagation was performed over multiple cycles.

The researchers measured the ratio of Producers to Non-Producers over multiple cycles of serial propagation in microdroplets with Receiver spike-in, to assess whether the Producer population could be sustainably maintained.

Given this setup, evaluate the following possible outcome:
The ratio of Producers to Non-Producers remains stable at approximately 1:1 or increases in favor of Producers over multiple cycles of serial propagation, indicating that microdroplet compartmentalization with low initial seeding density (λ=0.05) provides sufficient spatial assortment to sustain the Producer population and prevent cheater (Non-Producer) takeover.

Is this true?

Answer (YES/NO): NO